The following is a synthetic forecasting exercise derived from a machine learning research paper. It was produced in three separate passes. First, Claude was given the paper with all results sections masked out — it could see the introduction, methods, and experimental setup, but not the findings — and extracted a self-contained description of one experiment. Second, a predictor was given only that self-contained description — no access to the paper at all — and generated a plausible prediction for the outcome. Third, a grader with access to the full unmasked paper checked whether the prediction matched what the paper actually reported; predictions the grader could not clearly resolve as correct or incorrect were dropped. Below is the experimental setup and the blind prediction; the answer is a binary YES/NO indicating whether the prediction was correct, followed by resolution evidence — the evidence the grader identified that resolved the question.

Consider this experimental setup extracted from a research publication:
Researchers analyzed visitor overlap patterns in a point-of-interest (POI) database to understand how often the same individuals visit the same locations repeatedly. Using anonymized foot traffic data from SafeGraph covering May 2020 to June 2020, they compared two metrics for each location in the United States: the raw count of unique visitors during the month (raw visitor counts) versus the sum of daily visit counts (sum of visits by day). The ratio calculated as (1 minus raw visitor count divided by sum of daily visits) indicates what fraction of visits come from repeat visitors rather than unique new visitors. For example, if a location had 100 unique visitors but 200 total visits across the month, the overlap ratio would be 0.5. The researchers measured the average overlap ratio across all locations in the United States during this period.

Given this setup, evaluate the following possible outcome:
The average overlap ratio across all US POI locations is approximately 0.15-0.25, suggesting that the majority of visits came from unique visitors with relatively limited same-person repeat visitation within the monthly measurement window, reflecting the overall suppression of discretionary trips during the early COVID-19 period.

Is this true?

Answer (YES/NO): NO